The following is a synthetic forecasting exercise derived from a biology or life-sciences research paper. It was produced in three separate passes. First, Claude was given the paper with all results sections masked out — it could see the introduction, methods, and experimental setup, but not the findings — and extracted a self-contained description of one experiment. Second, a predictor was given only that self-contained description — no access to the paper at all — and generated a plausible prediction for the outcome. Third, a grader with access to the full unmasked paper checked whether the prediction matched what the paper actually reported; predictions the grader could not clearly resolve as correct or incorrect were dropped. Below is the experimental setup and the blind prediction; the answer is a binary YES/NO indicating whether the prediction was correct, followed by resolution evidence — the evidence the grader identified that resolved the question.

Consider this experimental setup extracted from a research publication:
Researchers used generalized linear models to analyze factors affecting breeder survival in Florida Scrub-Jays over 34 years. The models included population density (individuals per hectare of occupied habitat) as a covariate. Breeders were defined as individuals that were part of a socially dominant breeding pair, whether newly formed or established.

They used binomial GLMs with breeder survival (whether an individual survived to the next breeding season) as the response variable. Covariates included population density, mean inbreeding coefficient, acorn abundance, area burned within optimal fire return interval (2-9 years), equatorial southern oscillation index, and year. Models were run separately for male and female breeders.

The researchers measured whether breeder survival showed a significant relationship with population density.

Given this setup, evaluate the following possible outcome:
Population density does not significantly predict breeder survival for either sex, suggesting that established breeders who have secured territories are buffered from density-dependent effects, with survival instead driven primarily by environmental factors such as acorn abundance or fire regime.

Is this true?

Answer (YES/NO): NO